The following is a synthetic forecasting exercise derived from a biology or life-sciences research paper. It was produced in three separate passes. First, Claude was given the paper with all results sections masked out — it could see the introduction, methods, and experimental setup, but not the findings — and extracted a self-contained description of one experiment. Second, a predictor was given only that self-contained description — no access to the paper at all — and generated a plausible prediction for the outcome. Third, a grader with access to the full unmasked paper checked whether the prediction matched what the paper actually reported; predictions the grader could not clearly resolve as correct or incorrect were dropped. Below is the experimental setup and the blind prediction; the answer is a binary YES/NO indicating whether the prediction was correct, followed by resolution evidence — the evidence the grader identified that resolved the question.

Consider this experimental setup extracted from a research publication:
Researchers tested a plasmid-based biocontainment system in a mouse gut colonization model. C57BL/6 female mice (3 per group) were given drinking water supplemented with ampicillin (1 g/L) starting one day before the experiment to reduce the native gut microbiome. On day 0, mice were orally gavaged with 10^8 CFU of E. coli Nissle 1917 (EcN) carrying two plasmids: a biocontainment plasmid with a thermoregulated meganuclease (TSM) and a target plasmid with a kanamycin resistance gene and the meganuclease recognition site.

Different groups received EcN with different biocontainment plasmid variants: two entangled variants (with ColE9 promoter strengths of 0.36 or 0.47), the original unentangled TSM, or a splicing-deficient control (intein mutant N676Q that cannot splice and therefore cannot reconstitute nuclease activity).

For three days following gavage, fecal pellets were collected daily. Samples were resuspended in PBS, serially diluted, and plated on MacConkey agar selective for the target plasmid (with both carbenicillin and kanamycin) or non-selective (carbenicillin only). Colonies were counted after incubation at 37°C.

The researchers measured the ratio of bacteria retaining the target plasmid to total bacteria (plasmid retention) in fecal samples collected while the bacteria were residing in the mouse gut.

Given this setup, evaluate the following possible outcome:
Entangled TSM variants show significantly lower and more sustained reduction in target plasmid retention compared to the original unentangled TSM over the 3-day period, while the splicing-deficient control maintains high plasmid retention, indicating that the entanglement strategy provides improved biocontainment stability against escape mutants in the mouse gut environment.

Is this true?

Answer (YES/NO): YES